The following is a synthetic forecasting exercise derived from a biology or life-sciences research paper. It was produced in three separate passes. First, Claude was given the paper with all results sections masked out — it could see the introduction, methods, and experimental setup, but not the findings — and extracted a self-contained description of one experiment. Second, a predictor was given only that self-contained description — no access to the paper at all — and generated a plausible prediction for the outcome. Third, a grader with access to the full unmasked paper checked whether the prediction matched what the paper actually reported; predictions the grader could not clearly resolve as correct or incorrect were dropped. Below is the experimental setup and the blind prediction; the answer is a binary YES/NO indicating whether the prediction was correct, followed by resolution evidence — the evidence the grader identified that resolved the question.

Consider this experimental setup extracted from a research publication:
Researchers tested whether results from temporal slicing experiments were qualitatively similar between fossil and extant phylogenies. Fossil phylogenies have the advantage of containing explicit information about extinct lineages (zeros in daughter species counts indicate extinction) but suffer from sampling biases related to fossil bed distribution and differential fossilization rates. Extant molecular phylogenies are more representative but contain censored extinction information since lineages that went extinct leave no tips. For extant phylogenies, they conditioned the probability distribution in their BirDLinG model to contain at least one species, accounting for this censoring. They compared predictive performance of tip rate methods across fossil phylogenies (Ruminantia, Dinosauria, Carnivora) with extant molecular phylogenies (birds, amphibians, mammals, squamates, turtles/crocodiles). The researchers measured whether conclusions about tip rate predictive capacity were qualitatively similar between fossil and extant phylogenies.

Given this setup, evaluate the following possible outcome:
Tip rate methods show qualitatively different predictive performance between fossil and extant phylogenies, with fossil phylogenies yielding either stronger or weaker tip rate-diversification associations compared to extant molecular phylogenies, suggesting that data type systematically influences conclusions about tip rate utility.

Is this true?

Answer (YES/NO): NO